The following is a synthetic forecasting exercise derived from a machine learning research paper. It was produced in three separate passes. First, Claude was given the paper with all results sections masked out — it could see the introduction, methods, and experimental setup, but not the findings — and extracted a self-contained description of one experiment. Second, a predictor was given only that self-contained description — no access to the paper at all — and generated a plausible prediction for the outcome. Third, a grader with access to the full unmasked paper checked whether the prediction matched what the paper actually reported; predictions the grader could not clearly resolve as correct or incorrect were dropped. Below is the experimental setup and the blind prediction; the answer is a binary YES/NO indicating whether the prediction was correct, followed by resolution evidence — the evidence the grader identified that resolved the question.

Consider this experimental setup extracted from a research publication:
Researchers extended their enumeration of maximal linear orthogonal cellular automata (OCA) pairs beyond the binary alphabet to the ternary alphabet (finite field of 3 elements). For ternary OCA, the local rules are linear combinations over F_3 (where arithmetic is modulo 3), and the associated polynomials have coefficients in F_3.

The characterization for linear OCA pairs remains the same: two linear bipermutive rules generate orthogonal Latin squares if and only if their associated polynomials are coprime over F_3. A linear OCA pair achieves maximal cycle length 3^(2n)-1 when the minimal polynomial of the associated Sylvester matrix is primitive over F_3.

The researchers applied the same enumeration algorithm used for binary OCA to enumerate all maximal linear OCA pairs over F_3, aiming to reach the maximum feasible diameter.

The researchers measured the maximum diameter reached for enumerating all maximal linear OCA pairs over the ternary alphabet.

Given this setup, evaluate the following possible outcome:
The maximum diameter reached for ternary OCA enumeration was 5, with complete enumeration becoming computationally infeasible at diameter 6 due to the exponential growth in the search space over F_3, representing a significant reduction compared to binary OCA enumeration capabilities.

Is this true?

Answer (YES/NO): NO